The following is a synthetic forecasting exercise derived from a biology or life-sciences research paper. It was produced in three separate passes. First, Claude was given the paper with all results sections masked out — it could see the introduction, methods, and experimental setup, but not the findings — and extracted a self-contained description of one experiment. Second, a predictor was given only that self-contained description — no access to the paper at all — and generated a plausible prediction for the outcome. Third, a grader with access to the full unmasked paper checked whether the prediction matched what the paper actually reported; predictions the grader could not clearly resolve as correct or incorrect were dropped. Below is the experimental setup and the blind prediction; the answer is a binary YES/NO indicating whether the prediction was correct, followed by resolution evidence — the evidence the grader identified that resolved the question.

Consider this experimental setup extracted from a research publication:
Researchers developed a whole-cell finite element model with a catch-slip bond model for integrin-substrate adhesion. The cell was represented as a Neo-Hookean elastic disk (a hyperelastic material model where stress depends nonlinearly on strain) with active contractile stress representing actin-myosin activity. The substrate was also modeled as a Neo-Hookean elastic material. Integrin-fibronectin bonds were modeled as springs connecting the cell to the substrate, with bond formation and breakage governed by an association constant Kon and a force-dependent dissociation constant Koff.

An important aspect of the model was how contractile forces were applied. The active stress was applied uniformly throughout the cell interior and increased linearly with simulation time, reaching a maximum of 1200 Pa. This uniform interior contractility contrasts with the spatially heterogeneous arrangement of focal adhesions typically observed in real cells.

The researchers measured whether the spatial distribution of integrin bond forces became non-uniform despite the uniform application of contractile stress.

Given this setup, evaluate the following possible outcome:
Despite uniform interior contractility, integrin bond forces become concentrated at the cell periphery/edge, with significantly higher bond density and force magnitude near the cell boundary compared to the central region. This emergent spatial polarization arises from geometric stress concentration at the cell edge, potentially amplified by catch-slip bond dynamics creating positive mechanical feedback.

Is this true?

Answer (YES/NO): YES